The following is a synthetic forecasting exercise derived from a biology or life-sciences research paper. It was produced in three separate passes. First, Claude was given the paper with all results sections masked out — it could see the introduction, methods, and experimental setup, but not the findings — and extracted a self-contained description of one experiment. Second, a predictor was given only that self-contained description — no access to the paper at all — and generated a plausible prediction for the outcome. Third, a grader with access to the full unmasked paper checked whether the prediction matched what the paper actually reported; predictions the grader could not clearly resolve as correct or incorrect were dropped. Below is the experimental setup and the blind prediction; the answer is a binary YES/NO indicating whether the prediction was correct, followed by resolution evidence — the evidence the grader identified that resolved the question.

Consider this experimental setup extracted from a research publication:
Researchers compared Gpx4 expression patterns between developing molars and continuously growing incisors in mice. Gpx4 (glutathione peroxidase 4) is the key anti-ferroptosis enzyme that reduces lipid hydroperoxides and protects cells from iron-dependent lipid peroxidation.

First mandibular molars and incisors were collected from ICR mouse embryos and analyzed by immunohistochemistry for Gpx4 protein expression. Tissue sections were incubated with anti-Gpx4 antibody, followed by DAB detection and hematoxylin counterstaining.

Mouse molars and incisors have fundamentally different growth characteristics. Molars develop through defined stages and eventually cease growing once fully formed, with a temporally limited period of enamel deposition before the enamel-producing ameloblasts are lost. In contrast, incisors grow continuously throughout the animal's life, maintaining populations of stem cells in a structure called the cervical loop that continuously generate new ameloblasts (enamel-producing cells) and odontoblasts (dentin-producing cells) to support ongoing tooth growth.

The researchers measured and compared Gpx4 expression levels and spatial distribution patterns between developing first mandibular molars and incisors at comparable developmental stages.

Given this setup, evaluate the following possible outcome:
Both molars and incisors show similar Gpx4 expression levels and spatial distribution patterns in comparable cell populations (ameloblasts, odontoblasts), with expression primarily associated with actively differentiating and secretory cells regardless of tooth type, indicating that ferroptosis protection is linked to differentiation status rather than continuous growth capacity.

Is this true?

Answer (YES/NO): NO